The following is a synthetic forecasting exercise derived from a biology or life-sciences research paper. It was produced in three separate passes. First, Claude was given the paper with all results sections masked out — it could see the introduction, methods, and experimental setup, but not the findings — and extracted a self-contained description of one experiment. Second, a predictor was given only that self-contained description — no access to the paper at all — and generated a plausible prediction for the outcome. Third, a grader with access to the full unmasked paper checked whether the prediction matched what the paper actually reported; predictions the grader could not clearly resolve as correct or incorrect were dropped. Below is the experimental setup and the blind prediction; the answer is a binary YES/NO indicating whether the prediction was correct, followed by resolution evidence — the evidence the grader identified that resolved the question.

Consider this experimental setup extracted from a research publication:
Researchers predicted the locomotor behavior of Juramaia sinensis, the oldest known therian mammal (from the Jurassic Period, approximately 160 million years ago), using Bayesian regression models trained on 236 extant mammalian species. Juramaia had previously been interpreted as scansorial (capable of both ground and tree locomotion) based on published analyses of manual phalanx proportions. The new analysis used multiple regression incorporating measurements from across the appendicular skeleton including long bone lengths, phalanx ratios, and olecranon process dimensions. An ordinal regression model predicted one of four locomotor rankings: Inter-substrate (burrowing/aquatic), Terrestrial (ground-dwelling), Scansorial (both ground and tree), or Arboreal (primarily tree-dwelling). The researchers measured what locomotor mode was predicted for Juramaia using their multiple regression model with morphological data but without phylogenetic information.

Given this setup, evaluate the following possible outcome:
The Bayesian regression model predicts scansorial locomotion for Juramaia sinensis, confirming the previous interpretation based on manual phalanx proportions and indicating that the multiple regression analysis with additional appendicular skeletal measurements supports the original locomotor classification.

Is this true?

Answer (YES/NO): NO